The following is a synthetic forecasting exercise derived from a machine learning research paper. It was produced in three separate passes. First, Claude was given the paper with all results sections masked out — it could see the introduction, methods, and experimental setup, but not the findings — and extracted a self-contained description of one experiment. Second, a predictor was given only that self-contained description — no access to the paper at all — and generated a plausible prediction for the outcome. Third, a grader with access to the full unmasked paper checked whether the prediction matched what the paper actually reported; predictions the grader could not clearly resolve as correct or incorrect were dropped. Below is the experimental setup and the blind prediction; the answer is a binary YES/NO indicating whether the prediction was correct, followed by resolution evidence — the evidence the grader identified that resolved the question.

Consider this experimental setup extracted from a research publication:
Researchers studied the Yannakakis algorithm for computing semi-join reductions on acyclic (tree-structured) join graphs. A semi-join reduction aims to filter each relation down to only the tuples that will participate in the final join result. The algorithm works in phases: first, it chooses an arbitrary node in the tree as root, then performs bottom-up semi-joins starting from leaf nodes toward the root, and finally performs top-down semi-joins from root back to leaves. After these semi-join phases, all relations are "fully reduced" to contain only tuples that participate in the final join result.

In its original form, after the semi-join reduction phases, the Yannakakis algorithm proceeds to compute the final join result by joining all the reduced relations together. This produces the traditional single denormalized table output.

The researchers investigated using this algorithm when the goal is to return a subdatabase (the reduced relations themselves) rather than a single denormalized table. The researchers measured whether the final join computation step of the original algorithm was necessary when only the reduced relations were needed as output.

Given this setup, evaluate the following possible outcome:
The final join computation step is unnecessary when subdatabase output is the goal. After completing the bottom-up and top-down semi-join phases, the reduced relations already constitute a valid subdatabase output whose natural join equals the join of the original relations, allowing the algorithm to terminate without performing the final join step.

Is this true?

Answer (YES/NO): YES